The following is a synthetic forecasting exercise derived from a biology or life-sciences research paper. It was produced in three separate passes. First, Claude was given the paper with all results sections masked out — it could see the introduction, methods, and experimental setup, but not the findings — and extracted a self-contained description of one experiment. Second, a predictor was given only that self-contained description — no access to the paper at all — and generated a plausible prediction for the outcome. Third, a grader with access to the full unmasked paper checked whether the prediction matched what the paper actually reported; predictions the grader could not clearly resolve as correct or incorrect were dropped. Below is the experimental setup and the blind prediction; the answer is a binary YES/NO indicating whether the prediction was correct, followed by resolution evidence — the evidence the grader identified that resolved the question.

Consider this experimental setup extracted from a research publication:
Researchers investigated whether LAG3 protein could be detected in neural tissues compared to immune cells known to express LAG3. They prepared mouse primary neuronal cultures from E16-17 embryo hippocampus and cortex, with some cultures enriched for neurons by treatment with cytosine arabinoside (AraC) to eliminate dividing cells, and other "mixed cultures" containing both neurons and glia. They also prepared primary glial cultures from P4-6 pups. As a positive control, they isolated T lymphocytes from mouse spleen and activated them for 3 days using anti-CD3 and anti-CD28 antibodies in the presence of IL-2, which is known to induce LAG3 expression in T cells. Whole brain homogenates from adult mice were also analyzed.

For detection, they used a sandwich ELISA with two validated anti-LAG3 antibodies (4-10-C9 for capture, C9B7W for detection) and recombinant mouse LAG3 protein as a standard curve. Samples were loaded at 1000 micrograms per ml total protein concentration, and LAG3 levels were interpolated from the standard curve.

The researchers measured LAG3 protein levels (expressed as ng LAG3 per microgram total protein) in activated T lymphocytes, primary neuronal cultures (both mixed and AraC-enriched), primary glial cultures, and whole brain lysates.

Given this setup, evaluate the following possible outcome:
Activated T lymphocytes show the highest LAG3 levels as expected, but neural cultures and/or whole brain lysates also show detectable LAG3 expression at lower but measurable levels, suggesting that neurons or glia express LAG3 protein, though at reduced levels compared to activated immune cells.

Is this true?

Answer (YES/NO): NO